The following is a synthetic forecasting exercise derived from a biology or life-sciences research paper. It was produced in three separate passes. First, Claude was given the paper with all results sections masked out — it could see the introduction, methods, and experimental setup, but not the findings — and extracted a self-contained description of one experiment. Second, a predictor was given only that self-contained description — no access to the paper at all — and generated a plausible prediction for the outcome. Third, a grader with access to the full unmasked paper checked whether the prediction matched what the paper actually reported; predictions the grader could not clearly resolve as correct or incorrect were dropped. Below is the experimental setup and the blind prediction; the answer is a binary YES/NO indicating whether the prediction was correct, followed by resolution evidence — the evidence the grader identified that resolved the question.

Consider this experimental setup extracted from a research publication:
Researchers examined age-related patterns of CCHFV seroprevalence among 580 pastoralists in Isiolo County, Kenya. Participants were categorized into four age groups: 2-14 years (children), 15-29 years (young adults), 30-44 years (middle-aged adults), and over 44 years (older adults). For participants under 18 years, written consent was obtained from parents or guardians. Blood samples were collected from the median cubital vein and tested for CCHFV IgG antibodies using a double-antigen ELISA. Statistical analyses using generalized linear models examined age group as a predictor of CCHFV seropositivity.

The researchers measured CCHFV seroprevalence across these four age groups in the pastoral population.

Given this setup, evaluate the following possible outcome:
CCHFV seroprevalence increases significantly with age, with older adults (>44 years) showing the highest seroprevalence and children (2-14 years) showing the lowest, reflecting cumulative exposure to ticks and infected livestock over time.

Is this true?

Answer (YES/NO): YES